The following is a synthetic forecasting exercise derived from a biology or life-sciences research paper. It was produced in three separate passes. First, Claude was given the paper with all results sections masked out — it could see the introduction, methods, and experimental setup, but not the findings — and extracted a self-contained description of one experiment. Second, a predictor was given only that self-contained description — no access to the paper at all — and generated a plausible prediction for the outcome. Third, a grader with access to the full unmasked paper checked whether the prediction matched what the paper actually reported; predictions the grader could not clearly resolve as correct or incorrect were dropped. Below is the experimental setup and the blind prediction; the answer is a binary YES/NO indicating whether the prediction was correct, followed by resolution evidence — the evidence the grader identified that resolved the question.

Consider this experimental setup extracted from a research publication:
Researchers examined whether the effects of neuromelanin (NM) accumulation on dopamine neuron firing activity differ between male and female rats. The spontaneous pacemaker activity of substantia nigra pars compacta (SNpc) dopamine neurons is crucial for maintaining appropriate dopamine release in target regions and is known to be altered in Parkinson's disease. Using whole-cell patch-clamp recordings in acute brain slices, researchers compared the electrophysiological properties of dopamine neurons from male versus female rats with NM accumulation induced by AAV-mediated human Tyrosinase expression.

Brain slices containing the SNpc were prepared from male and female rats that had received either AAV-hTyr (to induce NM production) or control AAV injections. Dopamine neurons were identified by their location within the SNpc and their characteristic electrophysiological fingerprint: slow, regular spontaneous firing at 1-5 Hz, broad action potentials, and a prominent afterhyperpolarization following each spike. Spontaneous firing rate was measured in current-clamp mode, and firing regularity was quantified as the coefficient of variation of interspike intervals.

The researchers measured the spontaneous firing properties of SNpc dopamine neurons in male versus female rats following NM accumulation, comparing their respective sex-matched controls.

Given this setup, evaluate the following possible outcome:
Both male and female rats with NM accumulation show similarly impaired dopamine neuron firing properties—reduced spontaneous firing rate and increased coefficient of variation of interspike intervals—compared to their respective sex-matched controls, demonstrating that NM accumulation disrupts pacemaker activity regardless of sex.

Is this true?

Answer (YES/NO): NO